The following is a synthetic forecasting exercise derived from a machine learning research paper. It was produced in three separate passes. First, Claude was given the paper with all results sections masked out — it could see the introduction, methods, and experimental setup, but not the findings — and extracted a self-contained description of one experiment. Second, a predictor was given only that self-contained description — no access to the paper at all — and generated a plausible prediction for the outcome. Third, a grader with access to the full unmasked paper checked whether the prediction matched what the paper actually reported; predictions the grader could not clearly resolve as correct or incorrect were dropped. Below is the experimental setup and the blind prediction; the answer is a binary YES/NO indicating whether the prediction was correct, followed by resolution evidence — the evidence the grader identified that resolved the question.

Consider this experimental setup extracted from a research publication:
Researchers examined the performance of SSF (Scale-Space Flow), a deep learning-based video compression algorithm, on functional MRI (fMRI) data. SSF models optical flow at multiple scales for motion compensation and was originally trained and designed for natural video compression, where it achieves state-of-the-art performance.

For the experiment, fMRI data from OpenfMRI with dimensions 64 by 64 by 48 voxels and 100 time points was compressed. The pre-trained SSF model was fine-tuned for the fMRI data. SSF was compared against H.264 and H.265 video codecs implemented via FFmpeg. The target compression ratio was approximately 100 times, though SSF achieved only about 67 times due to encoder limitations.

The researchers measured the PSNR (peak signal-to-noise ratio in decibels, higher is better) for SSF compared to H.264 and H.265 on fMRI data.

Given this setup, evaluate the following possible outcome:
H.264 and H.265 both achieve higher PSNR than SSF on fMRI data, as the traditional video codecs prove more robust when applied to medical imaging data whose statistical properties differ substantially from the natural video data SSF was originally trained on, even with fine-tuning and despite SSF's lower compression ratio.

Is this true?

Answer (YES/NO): YES